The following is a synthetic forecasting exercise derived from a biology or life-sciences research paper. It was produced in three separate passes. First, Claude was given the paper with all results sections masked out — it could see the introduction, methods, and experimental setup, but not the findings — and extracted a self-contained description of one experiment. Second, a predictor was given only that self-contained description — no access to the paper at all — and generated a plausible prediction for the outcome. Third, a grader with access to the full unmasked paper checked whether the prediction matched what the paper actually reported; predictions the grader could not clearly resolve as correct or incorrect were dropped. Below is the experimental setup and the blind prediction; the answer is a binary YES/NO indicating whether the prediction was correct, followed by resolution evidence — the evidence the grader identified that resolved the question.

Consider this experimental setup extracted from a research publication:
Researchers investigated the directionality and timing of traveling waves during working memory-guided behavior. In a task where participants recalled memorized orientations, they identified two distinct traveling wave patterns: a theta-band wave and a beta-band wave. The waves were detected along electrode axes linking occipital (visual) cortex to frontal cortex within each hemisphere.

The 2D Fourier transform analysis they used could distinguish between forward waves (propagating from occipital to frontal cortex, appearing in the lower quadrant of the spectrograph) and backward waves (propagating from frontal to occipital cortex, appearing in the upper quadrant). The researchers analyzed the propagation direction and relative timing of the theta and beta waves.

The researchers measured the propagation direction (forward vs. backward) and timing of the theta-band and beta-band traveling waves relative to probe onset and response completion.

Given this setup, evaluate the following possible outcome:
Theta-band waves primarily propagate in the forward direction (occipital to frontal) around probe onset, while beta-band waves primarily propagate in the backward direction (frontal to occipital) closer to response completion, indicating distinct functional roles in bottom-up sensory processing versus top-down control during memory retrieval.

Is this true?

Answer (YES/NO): YES